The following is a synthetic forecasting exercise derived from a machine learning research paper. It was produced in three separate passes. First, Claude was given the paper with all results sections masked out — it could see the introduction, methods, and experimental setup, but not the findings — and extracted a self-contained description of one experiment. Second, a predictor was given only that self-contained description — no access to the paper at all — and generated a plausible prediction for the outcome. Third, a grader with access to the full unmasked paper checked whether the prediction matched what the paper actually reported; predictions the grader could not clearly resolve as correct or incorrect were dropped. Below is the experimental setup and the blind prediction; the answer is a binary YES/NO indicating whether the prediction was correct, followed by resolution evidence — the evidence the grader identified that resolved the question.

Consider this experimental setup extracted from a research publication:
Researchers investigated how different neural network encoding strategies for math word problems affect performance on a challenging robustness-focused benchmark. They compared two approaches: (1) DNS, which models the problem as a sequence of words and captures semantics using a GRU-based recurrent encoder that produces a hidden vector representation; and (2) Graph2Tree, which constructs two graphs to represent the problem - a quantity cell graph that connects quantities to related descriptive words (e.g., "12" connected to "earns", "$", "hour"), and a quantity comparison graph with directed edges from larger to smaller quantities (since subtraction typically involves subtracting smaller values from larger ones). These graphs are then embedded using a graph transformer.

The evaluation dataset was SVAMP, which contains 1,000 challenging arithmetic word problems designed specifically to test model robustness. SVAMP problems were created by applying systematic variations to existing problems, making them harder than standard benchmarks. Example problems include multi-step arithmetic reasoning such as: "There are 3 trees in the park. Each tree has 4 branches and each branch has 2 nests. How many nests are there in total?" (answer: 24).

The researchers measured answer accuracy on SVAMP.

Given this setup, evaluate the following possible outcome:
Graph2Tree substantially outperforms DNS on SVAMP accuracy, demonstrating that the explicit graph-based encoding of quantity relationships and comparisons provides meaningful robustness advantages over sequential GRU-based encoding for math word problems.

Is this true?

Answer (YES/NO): YES